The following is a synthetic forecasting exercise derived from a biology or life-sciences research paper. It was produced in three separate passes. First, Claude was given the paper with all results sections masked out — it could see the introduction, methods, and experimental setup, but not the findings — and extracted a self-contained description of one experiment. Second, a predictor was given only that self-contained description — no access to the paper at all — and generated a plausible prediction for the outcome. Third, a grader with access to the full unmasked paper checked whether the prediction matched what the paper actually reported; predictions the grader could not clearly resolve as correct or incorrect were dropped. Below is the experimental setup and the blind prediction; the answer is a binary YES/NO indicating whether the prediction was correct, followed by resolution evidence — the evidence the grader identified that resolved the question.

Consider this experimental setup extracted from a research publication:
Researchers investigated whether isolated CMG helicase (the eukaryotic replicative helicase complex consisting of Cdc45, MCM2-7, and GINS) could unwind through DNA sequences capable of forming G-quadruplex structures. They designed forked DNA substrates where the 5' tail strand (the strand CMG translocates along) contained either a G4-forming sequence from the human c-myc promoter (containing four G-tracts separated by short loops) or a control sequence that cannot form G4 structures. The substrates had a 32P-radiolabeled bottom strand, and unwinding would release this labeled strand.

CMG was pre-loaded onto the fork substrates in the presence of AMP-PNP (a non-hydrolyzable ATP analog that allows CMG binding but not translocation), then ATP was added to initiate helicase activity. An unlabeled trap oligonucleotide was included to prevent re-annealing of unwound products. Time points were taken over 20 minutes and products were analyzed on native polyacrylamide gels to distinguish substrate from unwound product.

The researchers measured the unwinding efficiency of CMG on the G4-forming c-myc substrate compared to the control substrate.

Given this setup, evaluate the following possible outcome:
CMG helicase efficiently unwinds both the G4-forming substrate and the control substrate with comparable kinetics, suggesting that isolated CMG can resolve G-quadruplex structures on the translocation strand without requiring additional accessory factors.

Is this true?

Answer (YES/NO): NO